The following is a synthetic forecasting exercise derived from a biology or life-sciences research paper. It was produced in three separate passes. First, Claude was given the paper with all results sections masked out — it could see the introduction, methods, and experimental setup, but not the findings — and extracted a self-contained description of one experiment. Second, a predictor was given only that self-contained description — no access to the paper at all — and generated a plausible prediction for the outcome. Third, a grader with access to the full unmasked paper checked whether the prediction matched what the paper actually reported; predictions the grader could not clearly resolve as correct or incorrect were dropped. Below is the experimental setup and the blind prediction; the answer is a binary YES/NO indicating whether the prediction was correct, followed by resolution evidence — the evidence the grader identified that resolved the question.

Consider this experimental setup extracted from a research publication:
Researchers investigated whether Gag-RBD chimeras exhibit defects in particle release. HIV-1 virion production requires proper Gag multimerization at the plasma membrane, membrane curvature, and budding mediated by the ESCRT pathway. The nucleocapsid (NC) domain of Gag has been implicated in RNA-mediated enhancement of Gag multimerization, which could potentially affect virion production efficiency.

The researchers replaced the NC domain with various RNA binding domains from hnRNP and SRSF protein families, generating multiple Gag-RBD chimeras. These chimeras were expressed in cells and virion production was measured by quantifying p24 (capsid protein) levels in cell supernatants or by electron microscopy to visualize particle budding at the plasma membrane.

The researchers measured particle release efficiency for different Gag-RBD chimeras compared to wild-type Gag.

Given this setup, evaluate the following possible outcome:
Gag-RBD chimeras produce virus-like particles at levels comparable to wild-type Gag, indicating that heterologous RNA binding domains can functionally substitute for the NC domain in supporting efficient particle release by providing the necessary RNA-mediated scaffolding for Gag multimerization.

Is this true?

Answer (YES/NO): NO